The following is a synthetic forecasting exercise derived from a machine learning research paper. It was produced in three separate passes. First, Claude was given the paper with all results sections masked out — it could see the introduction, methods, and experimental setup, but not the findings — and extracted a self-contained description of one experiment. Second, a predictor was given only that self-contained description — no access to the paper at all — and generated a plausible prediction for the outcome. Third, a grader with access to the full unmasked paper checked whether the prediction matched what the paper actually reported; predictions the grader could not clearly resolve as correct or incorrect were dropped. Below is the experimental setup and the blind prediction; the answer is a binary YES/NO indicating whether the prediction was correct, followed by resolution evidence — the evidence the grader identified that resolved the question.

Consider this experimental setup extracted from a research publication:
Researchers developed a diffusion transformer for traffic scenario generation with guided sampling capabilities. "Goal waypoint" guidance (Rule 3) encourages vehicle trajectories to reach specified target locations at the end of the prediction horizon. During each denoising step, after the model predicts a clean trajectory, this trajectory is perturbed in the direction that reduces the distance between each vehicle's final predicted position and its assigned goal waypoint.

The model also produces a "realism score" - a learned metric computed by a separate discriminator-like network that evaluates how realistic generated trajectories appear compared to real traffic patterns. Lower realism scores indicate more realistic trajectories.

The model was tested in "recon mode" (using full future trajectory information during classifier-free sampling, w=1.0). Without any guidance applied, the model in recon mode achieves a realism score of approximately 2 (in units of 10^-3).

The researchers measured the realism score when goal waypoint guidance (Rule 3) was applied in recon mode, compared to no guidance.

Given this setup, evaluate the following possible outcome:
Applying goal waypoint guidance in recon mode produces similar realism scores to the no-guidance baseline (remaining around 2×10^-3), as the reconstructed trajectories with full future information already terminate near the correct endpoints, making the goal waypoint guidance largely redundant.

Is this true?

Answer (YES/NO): NO